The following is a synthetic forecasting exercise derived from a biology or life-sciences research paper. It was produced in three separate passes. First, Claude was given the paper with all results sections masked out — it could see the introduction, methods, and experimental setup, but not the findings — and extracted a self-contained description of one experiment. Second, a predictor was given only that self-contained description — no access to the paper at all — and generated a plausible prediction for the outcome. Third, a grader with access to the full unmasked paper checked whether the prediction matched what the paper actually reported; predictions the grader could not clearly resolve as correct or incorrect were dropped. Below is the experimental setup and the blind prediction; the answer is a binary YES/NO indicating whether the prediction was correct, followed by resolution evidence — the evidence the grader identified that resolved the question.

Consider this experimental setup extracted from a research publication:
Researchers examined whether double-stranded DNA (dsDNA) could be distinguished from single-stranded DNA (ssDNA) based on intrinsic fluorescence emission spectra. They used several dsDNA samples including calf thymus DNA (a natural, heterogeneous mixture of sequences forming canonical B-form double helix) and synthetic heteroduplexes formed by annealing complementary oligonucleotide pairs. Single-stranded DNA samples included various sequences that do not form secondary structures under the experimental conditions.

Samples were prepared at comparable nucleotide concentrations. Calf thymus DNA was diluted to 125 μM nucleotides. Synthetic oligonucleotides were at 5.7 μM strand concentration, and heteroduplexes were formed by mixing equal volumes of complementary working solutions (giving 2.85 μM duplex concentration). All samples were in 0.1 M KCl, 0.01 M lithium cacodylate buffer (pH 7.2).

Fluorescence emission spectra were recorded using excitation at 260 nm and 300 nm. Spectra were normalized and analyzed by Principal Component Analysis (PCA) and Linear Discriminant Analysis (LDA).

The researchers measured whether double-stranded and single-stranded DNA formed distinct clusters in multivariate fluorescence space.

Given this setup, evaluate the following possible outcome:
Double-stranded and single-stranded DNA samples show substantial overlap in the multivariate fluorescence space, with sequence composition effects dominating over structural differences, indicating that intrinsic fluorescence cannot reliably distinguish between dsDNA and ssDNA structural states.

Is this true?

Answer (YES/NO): NO